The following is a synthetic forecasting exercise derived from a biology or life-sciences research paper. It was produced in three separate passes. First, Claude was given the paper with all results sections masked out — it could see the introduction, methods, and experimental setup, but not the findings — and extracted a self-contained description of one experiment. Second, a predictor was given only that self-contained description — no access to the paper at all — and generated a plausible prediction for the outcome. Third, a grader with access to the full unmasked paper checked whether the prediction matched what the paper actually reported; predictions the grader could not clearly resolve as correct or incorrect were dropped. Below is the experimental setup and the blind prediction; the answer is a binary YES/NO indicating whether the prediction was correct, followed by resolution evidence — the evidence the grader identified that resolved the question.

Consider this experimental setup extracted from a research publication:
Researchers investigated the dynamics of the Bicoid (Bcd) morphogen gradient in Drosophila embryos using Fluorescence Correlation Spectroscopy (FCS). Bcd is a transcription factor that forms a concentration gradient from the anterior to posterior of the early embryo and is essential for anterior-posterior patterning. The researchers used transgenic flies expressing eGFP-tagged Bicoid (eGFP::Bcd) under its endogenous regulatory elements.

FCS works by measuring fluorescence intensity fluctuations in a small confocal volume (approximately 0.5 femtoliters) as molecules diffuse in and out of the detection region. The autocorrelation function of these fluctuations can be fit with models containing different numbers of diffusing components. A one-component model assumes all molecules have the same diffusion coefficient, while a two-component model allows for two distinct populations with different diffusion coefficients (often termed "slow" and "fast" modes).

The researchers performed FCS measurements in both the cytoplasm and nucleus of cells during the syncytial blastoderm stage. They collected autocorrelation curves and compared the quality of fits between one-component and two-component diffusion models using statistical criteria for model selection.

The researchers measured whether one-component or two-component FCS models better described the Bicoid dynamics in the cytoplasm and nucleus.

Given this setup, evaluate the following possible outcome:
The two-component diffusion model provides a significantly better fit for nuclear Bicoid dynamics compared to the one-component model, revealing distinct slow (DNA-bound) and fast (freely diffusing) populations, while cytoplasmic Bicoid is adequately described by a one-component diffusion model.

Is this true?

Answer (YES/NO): NO